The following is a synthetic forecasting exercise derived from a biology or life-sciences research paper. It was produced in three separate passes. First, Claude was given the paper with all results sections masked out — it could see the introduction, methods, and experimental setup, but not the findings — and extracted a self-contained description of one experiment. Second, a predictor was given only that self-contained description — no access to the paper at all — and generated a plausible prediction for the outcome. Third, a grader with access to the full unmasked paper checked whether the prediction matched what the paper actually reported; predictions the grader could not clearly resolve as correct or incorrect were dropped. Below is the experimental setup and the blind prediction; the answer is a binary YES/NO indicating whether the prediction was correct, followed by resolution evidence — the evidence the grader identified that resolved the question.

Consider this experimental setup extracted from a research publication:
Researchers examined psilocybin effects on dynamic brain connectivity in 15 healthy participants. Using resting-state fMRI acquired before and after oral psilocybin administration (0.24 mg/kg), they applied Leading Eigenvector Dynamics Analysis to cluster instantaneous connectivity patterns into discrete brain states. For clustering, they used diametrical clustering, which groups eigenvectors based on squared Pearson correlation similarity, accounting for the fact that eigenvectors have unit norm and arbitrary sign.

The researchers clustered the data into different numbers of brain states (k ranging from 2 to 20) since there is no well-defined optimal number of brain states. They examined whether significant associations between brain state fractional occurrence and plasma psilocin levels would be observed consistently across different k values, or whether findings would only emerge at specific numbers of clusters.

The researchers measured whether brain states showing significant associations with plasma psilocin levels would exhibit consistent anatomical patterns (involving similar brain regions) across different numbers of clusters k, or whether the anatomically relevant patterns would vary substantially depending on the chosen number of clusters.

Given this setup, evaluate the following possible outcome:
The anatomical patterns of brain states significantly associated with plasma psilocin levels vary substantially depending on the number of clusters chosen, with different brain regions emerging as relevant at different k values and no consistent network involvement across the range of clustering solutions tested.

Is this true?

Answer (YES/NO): NO